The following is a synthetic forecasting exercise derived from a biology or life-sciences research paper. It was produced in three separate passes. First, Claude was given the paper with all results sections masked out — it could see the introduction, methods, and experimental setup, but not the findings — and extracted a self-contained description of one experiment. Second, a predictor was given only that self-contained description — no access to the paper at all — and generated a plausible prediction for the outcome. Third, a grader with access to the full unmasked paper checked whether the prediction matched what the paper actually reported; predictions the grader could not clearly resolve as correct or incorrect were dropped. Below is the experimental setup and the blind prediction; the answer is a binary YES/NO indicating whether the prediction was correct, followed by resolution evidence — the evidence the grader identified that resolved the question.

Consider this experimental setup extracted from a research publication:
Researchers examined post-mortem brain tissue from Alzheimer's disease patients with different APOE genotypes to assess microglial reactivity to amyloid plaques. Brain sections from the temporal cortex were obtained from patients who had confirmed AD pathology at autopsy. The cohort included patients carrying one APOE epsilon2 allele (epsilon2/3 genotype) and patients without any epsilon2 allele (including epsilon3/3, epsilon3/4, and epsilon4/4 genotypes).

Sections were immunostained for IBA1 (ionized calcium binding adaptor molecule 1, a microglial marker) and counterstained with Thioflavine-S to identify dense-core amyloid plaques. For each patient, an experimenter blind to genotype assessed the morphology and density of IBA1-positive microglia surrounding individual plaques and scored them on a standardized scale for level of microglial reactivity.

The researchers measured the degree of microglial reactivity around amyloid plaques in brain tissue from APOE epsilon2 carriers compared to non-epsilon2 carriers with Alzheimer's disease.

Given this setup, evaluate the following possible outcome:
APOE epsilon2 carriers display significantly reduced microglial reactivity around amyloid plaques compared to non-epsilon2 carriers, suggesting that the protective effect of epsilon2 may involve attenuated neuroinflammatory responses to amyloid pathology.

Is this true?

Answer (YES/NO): YES